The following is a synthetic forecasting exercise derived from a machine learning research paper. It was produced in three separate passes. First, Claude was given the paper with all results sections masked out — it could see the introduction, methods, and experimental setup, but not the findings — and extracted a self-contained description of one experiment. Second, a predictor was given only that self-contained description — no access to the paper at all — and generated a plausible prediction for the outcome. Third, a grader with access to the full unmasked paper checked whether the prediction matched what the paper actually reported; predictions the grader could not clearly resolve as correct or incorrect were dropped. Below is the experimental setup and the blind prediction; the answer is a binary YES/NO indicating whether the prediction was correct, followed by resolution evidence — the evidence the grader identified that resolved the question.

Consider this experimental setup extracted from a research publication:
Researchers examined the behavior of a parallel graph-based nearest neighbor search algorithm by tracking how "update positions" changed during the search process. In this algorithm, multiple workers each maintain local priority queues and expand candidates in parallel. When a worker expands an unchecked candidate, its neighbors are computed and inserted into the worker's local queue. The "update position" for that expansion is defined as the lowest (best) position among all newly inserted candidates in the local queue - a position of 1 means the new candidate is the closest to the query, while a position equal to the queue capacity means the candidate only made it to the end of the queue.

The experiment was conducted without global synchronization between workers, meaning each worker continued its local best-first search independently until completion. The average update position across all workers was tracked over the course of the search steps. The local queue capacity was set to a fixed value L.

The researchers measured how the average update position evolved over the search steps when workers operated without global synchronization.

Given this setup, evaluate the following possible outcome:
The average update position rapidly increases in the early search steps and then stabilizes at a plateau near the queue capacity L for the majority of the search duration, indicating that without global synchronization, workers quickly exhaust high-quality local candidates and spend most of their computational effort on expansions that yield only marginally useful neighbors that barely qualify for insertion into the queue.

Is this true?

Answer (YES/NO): NO